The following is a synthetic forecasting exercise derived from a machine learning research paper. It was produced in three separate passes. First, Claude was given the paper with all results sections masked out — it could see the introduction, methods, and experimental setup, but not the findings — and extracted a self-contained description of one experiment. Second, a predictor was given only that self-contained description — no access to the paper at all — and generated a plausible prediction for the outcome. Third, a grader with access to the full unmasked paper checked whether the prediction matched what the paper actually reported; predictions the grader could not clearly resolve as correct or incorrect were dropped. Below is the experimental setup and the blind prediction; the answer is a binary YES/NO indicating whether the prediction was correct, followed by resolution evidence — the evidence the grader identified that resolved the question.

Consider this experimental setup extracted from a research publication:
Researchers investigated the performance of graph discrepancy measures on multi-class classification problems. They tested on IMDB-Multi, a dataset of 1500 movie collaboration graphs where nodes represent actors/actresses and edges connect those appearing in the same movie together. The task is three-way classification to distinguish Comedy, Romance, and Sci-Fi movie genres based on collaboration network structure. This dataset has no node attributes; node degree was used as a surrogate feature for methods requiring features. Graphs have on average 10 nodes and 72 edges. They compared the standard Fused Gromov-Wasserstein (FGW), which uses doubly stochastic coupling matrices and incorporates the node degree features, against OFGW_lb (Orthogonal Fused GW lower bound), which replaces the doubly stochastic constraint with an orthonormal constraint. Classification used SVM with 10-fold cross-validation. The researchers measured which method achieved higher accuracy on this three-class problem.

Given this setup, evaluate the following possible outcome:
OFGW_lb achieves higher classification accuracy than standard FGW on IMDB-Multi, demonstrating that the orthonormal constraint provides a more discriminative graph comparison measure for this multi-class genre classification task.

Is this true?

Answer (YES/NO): NO